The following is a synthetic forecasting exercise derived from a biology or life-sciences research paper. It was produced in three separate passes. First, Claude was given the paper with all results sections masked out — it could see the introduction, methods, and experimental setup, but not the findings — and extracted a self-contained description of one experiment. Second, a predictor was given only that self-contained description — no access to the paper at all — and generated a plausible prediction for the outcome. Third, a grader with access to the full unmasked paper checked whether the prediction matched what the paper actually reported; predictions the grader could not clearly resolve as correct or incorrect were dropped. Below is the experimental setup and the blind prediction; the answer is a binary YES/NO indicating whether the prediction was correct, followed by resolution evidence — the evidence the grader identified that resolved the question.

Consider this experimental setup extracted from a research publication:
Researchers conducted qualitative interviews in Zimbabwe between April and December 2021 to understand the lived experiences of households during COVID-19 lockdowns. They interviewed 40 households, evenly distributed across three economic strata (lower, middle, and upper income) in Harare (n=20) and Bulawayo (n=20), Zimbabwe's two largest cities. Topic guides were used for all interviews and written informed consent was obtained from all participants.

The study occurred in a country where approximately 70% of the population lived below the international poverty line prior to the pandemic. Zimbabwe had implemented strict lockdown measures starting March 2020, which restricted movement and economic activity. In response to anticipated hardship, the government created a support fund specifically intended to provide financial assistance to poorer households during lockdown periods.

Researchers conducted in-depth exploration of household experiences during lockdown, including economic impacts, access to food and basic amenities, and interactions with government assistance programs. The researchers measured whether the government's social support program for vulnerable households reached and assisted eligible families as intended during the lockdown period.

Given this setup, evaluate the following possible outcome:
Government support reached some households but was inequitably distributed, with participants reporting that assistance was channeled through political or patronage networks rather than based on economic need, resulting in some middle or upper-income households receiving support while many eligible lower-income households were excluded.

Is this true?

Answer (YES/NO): NO